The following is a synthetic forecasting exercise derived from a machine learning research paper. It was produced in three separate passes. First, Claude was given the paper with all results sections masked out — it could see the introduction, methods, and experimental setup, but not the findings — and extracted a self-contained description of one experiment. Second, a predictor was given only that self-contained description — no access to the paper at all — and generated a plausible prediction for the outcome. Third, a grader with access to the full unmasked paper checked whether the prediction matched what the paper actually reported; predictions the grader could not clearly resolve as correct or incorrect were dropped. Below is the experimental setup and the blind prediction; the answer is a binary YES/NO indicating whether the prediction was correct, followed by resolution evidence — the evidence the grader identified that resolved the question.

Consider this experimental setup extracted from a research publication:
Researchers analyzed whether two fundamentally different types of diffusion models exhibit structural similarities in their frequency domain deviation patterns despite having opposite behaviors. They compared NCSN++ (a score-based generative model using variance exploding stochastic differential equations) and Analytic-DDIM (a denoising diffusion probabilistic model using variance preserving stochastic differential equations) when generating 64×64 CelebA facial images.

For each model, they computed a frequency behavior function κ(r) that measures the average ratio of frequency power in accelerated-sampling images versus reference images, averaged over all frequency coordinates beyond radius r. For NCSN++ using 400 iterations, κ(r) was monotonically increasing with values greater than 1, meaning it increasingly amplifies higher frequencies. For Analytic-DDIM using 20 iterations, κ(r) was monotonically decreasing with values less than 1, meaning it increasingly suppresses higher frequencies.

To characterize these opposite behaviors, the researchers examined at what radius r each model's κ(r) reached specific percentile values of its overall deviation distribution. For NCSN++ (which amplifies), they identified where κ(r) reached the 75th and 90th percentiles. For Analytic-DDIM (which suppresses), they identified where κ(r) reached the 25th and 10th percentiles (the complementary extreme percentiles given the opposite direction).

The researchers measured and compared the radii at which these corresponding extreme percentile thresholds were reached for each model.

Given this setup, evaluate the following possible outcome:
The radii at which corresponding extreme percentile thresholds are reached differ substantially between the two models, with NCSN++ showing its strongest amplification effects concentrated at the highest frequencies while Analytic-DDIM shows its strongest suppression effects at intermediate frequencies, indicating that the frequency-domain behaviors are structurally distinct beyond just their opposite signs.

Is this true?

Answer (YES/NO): NO